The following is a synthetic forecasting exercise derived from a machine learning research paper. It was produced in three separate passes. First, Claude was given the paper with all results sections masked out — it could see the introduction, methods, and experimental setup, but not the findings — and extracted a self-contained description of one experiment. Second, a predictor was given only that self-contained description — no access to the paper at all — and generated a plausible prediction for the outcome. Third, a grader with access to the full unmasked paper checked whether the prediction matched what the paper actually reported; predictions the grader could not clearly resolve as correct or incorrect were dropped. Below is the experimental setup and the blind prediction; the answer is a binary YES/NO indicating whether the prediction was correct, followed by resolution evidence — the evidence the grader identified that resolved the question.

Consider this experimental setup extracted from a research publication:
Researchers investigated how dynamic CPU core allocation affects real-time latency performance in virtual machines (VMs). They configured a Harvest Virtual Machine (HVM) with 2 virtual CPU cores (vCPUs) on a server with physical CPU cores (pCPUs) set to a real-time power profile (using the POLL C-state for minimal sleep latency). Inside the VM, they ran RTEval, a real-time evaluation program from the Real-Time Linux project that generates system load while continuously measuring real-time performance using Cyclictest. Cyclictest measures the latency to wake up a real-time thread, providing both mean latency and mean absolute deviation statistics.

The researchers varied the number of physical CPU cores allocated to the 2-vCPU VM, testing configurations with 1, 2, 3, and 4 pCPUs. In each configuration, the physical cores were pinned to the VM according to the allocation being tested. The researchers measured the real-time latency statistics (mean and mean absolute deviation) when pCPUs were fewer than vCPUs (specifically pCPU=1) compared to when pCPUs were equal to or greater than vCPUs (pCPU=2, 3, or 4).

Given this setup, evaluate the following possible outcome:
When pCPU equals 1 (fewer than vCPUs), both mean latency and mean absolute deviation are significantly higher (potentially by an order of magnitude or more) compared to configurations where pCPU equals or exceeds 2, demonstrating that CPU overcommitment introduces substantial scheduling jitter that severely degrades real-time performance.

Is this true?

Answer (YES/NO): NO